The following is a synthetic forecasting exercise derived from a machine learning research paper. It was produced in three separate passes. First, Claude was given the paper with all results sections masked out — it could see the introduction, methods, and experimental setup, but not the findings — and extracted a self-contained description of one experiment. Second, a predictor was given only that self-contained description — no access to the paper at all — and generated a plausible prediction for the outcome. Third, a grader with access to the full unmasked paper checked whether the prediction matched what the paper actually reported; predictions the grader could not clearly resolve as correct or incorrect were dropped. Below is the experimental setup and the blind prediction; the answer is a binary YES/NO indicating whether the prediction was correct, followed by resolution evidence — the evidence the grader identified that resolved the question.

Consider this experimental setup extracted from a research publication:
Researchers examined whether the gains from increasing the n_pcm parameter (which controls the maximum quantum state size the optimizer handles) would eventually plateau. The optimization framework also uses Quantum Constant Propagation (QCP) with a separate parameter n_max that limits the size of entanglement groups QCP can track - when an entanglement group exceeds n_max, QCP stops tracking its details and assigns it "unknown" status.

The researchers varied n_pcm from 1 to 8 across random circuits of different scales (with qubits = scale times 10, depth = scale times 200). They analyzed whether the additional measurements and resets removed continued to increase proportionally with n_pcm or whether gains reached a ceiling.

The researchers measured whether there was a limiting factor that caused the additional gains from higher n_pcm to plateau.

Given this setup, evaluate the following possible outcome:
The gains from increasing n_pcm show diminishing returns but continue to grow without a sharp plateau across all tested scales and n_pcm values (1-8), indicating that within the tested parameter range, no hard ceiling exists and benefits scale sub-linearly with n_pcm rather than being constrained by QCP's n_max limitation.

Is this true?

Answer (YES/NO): NO